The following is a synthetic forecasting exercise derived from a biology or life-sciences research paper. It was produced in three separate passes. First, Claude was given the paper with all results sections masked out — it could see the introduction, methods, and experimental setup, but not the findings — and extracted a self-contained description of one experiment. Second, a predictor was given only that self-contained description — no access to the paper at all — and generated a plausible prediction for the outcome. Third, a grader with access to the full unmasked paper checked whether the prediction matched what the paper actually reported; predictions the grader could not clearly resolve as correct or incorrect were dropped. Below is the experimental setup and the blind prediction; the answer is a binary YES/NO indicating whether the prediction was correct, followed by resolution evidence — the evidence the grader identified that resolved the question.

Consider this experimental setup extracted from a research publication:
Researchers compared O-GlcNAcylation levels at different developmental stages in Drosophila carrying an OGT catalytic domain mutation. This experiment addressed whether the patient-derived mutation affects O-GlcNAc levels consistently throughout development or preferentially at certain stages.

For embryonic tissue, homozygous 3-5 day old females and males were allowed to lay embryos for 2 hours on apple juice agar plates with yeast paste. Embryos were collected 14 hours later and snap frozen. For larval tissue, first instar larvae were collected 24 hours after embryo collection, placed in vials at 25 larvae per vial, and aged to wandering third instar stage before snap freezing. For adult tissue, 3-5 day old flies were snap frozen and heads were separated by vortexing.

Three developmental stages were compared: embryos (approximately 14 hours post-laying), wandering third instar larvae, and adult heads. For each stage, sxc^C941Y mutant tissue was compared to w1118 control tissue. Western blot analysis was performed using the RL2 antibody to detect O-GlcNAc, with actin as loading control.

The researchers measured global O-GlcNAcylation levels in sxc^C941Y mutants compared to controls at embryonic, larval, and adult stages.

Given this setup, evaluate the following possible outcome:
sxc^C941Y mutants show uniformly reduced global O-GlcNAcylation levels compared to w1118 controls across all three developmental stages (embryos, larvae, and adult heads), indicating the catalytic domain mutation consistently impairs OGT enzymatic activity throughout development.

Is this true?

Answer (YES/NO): YES